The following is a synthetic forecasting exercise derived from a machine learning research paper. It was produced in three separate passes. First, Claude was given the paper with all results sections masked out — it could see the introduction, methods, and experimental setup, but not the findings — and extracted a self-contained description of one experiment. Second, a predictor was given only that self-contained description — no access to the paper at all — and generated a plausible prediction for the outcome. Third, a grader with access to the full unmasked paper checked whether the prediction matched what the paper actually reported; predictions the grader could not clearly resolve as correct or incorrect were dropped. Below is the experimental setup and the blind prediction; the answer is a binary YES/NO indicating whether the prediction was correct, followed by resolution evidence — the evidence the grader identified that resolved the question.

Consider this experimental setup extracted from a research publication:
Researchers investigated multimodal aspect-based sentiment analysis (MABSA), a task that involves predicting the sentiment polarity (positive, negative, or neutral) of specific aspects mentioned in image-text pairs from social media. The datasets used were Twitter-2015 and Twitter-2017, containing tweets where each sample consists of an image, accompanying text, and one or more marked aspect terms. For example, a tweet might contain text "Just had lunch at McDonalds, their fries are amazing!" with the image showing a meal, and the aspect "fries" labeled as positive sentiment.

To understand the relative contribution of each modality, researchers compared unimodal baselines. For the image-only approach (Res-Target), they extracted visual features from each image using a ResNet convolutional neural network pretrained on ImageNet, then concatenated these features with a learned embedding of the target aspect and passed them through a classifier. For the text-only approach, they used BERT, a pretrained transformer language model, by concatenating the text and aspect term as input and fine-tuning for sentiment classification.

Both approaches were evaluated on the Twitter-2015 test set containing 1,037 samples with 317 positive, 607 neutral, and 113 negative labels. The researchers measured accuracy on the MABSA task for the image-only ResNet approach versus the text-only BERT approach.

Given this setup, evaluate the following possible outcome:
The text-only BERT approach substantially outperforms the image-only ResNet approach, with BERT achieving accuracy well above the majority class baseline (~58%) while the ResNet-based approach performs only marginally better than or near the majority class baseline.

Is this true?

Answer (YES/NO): YES